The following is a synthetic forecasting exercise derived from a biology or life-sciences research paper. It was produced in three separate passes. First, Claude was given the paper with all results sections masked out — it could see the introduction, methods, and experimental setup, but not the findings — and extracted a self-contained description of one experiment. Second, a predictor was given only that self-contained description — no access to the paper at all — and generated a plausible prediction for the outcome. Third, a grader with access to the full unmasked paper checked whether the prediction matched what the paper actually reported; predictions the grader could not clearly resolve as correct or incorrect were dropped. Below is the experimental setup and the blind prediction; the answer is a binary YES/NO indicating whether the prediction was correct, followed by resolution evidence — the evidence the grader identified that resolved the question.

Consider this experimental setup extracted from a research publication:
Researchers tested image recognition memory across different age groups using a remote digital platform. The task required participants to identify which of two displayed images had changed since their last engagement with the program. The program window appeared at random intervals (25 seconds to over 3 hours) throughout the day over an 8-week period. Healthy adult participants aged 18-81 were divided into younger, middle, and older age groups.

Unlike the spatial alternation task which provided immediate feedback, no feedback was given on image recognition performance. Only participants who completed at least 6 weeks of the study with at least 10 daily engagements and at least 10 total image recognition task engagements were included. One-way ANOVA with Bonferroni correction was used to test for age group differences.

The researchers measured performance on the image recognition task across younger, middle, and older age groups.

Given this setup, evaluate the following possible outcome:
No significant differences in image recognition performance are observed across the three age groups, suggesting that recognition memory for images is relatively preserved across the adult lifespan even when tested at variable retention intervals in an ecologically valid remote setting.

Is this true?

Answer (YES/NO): NO